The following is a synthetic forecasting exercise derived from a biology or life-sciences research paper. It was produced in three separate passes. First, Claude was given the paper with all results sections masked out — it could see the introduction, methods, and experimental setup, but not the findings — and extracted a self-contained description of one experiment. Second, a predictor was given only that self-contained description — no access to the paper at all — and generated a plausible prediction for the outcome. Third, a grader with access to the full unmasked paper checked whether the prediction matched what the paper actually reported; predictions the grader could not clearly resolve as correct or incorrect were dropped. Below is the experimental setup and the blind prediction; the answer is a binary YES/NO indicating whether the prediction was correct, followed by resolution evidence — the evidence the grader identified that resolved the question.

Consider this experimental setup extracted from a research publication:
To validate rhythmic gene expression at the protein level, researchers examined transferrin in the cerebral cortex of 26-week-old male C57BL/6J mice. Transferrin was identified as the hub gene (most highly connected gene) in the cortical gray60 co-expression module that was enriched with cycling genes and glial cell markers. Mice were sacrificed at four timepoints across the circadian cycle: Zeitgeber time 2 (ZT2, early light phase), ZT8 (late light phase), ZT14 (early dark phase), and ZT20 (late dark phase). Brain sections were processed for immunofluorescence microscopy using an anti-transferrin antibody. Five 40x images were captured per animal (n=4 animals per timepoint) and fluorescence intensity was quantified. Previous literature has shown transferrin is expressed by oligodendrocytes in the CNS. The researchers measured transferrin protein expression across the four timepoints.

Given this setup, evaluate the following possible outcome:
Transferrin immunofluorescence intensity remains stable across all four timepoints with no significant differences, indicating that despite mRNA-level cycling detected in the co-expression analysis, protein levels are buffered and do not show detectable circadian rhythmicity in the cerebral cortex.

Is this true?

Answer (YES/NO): NO